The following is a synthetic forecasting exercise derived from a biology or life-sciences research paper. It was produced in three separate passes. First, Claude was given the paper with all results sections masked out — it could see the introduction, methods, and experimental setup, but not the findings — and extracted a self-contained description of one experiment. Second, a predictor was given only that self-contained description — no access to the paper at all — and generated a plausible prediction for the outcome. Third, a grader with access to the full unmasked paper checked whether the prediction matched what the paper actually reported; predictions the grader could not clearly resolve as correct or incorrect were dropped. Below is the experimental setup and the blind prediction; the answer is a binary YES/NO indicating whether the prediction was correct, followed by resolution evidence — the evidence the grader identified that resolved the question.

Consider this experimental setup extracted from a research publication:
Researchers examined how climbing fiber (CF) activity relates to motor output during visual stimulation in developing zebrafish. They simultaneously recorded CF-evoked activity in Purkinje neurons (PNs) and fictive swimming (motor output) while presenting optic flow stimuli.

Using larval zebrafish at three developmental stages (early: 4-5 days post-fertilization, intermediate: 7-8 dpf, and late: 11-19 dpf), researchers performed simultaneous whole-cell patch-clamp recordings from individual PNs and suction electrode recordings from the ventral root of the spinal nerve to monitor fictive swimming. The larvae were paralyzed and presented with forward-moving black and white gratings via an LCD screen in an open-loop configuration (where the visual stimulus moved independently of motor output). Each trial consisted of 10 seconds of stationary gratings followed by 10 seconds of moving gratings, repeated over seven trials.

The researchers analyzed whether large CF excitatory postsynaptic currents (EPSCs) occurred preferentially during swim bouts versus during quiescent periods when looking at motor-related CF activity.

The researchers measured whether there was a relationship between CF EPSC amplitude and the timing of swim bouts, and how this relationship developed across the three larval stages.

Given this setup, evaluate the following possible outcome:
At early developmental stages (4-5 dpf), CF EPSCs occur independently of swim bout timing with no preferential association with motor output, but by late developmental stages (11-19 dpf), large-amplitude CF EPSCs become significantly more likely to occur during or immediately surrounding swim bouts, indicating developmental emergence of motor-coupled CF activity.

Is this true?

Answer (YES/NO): NO